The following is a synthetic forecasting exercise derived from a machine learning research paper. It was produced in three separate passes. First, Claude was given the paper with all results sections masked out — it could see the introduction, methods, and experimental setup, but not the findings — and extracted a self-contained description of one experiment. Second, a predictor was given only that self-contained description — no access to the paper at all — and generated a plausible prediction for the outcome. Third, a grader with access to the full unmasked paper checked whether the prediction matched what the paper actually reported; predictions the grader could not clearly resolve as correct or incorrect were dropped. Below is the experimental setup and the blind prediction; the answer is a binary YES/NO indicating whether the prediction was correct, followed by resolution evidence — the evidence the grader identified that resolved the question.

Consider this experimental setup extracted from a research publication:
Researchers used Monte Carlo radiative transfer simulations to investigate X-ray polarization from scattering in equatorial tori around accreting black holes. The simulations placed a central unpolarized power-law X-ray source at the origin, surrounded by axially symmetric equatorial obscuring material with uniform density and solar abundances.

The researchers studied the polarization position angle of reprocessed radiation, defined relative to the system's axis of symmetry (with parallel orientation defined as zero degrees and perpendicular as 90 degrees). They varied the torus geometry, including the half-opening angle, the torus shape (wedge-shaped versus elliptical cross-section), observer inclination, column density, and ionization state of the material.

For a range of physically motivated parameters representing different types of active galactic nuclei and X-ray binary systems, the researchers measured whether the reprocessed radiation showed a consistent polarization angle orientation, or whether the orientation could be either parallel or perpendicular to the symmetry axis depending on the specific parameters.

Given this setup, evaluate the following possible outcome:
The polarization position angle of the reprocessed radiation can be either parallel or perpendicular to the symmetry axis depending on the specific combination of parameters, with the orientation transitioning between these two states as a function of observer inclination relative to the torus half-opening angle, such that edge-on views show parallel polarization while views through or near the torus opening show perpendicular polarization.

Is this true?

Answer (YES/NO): NO